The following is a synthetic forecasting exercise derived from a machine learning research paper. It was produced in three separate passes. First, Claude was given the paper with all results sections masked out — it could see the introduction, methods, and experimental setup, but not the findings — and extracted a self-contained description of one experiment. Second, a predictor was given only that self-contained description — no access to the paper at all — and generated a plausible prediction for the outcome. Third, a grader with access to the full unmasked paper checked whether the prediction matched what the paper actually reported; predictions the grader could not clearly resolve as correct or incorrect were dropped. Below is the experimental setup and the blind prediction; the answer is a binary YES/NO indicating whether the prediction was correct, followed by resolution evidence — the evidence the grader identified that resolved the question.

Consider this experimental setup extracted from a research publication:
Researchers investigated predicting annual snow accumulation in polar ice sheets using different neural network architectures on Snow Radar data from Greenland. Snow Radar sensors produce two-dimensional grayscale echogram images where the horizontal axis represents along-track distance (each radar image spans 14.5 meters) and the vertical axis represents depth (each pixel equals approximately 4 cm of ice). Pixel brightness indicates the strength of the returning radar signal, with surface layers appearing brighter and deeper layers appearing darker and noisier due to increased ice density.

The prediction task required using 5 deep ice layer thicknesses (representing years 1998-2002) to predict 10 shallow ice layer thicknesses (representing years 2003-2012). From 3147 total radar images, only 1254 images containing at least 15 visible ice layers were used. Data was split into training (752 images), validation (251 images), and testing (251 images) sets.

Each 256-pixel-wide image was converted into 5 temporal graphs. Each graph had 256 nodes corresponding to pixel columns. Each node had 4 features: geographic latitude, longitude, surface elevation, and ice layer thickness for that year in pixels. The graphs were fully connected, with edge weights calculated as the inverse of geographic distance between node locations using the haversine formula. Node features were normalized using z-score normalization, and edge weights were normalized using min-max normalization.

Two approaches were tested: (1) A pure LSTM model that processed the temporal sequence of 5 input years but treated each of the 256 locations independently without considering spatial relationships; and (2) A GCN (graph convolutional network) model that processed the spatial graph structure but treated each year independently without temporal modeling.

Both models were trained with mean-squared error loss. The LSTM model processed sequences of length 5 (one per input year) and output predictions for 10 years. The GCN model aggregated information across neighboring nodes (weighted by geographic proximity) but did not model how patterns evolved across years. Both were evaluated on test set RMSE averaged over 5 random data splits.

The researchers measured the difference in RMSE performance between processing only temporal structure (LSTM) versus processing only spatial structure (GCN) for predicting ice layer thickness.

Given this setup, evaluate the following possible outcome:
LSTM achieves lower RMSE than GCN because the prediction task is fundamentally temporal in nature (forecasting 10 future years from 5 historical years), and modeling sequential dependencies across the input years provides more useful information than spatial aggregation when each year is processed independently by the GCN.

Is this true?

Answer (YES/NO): NO